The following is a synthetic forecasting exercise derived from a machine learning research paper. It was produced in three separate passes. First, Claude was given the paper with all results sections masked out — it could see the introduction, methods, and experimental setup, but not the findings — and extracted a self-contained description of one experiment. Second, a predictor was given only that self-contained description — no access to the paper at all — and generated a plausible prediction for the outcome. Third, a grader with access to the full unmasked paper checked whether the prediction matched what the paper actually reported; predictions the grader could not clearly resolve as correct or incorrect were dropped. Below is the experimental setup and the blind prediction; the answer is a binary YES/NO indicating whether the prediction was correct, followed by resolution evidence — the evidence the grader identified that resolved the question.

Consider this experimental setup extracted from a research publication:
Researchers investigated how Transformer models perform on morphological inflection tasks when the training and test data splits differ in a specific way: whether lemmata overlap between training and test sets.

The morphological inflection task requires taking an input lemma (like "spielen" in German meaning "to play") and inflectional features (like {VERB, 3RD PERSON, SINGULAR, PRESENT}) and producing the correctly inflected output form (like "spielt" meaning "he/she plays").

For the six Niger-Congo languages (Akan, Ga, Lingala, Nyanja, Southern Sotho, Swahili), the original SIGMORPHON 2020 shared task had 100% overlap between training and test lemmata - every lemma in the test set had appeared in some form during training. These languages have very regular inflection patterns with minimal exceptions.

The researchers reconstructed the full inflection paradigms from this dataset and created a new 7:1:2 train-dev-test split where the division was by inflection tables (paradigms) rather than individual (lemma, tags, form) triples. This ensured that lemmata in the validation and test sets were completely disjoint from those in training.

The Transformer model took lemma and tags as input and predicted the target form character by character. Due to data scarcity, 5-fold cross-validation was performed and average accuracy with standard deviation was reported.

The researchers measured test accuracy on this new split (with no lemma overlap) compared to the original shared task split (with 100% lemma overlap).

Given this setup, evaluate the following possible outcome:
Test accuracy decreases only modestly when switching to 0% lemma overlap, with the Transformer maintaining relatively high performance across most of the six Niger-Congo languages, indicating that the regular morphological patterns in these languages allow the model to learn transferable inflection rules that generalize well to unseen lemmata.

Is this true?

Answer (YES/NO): NO